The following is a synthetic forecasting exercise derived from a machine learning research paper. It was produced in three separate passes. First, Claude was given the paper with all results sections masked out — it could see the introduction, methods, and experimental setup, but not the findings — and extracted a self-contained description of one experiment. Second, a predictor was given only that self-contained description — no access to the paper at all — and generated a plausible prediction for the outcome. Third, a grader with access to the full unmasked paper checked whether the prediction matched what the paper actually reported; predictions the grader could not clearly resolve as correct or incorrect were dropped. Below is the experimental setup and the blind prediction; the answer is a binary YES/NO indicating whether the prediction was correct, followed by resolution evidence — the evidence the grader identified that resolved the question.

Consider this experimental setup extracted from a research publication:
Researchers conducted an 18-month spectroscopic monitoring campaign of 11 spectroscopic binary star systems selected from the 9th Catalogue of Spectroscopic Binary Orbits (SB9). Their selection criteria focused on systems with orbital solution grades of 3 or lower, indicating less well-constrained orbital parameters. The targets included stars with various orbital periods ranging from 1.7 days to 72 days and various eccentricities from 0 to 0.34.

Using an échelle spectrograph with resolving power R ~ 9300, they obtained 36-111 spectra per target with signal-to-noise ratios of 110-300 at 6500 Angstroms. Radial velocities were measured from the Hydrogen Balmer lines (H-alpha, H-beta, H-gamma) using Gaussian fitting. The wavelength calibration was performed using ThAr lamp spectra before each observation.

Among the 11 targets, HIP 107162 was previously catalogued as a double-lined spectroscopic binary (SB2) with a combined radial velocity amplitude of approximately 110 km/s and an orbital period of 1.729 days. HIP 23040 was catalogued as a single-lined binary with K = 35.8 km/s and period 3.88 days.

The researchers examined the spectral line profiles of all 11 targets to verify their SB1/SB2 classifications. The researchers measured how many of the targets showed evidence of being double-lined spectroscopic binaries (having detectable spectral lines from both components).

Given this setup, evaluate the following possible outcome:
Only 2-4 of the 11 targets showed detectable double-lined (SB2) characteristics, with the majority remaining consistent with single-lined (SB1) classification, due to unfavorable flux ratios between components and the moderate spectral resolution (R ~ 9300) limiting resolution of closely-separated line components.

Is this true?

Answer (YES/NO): YES